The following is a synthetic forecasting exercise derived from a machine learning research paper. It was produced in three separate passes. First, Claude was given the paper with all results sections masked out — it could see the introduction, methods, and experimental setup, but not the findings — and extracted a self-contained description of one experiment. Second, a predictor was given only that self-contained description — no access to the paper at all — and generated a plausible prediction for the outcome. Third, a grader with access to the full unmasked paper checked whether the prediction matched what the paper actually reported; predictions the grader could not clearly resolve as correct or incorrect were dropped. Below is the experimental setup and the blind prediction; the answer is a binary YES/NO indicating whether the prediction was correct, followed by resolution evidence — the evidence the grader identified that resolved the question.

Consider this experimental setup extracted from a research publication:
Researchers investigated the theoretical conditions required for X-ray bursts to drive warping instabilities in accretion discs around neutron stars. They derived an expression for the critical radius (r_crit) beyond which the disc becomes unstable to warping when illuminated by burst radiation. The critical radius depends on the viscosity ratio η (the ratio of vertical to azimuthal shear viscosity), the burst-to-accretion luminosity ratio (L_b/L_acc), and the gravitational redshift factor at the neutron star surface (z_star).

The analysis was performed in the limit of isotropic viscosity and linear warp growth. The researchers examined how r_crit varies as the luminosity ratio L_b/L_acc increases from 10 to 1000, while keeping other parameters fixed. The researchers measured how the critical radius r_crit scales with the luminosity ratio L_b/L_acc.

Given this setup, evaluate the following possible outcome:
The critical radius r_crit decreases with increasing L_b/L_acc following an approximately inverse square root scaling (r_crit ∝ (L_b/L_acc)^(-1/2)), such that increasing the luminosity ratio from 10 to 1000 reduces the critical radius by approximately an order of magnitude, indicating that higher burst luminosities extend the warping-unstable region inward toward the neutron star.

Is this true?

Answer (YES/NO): NO